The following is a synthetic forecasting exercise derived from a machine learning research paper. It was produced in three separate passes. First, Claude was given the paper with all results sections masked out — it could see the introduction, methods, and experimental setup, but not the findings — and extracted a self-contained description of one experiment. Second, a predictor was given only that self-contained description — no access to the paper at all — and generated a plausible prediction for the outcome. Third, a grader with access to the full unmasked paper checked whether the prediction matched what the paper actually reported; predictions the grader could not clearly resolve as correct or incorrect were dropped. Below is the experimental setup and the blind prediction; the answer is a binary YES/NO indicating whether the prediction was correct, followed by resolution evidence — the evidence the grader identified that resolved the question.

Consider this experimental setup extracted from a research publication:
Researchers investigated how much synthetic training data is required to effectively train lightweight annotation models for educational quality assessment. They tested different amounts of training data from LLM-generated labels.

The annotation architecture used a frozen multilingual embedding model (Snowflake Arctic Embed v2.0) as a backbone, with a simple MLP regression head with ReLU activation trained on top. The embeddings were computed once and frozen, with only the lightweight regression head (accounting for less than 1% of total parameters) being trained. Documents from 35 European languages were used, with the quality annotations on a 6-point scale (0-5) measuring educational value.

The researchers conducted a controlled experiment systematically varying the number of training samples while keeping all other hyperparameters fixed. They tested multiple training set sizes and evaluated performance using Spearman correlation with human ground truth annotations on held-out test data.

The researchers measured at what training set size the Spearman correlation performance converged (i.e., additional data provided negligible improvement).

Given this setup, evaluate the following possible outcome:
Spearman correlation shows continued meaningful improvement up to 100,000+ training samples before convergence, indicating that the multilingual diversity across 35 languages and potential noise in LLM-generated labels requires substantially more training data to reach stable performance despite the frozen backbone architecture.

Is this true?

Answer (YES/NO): NO